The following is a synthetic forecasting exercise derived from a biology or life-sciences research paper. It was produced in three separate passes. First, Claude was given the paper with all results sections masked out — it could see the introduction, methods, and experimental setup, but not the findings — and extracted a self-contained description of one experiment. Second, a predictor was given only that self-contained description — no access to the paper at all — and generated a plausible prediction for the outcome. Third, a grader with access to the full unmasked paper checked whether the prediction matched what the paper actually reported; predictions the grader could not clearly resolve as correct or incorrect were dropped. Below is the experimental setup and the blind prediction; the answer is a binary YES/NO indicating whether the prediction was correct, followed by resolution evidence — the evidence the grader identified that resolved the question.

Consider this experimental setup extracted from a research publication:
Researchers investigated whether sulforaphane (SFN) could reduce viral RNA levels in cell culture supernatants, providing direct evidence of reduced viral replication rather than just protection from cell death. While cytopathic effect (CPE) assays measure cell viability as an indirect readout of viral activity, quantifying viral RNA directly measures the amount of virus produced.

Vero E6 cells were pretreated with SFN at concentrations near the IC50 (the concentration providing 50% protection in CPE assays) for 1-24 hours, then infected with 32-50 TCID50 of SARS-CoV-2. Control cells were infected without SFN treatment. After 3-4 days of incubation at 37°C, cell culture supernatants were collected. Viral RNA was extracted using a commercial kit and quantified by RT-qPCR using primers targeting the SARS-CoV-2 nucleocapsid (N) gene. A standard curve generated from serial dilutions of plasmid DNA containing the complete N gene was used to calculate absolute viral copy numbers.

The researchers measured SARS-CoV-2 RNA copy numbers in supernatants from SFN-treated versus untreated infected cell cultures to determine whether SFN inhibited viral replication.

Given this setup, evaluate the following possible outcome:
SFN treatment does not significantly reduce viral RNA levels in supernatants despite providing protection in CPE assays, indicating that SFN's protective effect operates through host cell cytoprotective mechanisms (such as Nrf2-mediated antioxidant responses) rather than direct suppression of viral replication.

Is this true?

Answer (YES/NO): NO